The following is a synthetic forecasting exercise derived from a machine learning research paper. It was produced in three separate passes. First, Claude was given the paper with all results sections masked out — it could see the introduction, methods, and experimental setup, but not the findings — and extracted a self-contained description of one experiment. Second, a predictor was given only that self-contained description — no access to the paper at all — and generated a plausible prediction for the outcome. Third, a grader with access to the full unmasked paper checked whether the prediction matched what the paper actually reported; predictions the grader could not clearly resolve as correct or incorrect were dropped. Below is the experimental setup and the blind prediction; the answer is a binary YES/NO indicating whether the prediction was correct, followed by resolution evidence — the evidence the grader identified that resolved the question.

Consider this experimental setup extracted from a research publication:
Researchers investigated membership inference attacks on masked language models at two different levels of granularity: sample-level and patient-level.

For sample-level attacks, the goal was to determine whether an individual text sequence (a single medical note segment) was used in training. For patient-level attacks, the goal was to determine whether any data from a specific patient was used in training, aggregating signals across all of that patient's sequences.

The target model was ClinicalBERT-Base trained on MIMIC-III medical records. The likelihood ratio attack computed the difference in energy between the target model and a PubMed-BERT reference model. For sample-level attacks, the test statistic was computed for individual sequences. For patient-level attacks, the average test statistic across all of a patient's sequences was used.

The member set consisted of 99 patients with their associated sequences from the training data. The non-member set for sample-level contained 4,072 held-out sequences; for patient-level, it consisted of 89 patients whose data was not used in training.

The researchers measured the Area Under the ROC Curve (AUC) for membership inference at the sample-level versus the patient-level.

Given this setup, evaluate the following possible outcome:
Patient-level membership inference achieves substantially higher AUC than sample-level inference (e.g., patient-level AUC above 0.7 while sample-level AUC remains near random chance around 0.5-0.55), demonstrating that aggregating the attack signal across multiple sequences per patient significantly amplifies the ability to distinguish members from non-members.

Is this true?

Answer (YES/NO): NO